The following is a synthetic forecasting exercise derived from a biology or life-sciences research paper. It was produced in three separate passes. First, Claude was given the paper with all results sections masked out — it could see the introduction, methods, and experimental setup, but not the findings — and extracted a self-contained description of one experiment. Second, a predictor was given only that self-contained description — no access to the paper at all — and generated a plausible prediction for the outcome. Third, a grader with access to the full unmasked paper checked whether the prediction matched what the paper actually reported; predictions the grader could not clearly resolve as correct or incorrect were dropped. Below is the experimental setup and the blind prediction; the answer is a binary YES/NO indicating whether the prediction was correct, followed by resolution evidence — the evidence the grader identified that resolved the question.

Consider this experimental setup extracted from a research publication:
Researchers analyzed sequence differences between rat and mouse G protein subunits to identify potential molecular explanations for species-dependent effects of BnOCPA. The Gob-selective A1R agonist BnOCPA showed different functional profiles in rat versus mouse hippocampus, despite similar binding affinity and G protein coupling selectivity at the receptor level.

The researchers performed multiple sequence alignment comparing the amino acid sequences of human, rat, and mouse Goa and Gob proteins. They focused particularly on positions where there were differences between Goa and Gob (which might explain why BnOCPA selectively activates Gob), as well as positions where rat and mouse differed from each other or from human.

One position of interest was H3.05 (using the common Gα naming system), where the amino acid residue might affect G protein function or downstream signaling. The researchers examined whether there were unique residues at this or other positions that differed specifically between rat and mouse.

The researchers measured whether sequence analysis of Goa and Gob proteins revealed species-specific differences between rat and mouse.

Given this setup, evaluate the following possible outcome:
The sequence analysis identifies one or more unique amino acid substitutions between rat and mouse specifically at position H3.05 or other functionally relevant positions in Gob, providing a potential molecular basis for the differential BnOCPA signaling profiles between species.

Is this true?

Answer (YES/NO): YES